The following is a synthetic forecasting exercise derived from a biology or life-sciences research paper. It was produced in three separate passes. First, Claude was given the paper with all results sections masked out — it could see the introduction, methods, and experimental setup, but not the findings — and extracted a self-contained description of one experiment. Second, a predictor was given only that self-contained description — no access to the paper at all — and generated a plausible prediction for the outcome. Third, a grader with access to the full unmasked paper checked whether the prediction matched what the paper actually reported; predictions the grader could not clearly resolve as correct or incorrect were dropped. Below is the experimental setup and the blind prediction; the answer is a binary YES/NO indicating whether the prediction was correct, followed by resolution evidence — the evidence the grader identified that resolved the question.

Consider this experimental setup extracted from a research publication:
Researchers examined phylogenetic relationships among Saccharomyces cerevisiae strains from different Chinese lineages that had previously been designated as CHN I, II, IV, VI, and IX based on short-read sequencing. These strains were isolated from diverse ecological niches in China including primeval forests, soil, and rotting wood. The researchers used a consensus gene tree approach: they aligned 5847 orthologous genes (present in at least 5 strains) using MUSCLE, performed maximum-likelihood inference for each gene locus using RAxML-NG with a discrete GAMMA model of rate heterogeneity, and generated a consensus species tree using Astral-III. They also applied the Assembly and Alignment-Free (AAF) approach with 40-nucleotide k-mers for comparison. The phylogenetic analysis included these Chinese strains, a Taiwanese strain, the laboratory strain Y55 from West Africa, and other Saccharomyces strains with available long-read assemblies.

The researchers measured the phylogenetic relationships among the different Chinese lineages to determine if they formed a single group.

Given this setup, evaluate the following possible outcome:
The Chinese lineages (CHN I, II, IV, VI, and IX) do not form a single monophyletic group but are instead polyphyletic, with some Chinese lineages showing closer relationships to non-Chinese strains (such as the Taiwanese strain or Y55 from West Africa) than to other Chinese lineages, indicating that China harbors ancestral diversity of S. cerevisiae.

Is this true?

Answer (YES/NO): YES